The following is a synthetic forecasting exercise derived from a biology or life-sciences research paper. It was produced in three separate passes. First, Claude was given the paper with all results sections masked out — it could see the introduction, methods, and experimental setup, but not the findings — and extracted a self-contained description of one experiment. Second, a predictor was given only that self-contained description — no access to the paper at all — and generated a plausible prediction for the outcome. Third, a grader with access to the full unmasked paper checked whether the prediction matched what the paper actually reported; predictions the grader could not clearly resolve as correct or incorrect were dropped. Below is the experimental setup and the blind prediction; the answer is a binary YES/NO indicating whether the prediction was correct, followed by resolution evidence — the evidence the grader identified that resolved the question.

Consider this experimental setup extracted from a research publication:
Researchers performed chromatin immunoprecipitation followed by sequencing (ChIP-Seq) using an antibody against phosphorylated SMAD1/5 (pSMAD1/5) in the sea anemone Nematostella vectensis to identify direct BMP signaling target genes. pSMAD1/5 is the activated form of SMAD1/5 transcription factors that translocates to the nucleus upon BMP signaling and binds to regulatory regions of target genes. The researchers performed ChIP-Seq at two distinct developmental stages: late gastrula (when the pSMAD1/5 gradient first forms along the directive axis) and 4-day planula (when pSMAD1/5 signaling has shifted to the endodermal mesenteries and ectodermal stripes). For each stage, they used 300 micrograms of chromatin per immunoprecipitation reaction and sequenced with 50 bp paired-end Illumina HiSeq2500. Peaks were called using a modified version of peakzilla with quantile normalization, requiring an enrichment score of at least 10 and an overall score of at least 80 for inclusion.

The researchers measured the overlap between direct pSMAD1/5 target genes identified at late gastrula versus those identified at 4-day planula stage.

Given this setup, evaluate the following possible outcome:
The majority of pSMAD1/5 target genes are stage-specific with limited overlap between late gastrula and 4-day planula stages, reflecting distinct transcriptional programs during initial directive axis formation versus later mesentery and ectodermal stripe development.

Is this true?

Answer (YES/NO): YES